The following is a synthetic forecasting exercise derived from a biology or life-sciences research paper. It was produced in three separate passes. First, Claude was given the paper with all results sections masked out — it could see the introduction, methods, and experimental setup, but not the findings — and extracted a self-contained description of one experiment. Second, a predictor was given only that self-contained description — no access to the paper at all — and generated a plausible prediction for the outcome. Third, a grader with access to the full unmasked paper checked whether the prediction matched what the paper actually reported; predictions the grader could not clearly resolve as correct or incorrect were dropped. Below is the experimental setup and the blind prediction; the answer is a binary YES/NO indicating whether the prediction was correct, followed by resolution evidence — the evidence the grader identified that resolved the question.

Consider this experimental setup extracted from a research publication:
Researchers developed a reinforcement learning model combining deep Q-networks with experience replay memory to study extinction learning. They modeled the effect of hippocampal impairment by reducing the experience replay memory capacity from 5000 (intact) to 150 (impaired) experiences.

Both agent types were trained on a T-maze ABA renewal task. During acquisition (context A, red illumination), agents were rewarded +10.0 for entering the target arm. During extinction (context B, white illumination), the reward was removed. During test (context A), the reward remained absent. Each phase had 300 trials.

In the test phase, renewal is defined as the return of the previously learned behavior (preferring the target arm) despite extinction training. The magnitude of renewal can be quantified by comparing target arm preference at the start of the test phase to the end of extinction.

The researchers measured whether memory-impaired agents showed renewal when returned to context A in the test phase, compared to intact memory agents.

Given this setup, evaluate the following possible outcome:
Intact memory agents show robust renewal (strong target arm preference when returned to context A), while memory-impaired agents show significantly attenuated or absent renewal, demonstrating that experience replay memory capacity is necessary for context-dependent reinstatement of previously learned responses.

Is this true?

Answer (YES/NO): YES